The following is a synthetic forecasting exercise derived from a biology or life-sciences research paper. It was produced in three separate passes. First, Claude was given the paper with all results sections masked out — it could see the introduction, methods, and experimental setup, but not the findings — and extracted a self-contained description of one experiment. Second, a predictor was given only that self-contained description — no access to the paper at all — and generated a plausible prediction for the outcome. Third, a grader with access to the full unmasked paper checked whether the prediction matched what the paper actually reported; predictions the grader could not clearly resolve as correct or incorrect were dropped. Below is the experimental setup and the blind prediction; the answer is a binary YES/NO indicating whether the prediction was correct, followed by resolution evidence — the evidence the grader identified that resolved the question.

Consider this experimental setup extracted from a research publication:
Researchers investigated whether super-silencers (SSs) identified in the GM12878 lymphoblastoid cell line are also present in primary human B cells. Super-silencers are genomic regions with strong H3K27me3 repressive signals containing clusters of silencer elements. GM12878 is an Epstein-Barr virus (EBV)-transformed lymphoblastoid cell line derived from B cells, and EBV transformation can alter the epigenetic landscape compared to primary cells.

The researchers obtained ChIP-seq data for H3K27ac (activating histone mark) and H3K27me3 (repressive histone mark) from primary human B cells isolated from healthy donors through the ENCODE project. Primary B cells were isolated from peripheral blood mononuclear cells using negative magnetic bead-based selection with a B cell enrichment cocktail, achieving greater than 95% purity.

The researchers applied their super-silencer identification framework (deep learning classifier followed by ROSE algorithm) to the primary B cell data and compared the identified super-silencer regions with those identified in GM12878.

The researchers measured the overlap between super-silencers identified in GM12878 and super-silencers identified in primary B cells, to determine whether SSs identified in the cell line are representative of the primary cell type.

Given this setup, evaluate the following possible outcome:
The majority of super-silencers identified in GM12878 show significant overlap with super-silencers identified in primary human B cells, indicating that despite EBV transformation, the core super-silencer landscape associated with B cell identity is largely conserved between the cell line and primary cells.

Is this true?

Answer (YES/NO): NO